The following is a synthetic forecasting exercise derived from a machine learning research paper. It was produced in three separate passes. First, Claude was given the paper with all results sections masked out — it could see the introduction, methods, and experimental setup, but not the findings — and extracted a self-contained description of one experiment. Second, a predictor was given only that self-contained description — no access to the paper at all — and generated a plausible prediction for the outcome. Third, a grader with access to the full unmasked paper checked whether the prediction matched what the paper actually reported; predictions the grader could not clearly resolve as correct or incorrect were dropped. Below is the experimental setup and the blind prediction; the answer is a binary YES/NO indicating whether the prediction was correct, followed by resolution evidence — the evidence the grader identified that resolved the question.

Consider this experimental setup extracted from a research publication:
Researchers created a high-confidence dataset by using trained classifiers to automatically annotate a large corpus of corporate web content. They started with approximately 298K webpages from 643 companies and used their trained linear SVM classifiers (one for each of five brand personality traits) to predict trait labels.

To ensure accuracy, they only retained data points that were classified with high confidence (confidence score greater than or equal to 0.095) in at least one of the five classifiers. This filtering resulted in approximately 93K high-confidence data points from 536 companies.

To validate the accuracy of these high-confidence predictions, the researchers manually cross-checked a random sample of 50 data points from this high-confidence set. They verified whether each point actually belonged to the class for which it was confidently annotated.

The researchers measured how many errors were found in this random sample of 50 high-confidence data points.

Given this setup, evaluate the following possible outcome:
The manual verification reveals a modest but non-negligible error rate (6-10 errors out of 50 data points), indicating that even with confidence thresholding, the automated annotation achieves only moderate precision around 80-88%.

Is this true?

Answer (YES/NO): NO